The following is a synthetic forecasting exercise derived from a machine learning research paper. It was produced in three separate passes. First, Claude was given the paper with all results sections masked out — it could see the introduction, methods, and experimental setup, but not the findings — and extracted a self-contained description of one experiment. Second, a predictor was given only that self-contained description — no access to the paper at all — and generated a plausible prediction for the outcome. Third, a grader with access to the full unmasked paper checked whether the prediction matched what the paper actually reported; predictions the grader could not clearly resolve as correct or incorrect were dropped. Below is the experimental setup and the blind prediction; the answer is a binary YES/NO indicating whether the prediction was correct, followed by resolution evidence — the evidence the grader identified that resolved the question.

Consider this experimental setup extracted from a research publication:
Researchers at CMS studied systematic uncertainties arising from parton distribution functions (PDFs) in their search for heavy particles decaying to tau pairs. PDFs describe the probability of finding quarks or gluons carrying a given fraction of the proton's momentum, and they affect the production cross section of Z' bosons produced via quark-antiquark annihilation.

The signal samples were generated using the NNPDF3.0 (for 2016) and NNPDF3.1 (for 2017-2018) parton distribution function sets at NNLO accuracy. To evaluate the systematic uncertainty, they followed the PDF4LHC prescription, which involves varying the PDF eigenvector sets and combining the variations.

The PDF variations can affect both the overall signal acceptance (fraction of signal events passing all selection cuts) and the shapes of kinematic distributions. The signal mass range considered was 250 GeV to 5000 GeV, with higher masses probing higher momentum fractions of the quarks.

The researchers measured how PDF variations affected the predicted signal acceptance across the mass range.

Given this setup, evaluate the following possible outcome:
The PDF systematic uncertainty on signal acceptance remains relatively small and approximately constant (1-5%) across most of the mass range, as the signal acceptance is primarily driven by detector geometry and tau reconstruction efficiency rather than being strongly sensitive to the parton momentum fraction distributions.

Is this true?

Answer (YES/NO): NO